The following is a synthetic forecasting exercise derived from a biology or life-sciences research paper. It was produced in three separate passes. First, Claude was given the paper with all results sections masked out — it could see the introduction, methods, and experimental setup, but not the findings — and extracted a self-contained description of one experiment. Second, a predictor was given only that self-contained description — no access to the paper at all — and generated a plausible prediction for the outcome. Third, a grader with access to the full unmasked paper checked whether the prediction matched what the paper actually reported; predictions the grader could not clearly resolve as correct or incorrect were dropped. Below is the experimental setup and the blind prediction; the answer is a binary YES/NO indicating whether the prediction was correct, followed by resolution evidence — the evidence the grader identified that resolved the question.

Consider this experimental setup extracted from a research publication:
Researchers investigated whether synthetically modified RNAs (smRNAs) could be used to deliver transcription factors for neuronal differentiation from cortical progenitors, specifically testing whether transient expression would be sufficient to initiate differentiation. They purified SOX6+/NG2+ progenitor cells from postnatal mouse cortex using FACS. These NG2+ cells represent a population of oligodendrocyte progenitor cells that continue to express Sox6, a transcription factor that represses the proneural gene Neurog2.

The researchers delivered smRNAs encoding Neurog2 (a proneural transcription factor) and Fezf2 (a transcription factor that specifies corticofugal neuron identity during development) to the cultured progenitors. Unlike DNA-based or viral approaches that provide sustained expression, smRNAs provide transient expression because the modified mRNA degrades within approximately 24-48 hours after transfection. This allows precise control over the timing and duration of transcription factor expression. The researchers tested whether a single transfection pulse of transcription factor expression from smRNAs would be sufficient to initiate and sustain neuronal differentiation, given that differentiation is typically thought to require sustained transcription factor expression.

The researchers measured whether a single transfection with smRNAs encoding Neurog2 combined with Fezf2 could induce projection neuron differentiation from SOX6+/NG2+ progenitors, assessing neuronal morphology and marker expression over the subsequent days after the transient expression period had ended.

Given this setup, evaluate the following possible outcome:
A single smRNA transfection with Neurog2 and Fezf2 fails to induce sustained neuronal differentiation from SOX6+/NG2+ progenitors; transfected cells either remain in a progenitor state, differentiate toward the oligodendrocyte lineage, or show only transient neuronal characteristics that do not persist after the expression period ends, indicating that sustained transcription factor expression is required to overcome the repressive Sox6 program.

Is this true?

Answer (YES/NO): NO